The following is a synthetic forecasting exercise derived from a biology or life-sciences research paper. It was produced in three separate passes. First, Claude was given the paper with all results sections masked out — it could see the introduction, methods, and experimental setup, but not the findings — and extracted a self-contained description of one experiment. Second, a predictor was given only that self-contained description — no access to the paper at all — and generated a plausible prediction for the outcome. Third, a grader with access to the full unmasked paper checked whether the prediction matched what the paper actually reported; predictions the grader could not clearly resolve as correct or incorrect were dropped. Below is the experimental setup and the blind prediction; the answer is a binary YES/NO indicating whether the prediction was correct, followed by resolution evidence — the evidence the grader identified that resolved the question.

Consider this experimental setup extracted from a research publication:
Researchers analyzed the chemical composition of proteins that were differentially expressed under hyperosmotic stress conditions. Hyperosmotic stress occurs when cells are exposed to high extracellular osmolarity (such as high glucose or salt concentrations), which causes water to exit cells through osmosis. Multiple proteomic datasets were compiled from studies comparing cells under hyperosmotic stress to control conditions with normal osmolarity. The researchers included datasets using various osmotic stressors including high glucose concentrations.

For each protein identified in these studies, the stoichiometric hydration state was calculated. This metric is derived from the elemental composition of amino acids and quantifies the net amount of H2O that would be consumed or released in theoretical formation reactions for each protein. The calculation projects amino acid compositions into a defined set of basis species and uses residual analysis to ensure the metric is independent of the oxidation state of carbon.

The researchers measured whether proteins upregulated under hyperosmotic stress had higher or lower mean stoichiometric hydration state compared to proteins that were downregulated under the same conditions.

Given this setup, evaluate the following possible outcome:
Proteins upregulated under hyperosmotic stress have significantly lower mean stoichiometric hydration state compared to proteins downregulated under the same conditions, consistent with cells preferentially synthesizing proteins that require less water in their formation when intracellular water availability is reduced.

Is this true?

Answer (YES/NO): YES